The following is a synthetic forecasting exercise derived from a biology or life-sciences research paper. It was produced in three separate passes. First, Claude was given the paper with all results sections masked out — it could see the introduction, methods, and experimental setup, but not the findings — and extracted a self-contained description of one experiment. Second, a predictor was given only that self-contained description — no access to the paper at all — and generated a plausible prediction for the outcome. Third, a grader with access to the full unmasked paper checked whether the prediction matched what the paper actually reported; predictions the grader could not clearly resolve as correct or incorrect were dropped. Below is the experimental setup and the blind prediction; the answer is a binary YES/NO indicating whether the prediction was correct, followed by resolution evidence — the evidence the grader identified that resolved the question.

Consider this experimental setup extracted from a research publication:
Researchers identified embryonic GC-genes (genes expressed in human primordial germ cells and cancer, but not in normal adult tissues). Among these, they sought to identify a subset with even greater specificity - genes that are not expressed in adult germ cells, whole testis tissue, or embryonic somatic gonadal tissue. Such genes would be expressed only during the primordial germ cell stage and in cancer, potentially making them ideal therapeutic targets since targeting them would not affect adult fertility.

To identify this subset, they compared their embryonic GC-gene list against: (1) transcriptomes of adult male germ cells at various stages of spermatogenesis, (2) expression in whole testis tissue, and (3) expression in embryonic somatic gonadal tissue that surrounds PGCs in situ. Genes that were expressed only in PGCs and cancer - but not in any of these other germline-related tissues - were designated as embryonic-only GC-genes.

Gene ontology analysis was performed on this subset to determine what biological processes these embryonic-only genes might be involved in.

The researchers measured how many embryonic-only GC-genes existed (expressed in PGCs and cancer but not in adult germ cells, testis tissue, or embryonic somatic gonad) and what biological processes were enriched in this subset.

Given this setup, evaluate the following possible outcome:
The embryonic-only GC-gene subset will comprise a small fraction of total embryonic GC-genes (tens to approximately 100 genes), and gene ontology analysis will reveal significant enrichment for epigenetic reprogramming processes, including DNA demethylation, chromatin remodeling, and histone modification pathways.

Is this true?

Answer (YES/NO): YES